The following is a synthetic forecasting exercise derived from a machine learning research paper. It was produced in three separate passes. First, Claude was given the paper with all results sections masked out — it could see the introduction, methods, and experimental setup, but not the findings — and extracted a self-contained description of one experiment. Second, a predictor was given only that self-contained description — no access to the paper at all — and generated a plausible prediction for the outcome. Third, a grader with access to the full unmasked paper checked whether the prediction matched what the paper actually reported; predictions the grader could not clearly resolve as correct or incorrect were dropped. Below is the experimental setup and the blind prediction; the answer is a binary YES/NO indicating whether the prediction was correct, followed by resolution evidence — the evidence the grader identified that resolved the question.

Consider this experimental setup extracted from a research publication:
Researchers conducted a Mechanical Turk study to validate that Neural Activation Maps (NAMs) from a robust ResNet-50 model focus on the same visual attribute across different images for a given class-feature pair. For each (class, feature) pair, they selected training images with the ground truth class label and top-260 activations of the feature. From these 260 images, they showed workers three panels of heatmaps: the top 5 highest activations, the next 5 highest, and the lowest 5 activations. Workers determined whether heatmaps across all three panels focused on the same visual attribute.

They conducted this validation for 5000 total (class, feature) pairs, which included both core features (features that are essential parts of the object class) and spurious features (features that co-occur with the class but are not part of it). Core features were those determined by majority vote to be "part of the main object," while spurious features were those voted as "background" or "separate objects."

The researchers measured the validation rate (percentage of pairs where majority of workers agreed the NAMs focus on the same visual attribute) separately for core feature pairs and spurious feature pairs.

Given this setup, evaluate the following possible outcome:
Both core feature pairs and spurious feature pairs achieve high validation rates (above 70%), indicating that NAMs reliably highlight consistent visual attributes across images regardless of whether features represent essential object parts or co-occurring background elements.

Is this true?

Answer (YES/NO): YES